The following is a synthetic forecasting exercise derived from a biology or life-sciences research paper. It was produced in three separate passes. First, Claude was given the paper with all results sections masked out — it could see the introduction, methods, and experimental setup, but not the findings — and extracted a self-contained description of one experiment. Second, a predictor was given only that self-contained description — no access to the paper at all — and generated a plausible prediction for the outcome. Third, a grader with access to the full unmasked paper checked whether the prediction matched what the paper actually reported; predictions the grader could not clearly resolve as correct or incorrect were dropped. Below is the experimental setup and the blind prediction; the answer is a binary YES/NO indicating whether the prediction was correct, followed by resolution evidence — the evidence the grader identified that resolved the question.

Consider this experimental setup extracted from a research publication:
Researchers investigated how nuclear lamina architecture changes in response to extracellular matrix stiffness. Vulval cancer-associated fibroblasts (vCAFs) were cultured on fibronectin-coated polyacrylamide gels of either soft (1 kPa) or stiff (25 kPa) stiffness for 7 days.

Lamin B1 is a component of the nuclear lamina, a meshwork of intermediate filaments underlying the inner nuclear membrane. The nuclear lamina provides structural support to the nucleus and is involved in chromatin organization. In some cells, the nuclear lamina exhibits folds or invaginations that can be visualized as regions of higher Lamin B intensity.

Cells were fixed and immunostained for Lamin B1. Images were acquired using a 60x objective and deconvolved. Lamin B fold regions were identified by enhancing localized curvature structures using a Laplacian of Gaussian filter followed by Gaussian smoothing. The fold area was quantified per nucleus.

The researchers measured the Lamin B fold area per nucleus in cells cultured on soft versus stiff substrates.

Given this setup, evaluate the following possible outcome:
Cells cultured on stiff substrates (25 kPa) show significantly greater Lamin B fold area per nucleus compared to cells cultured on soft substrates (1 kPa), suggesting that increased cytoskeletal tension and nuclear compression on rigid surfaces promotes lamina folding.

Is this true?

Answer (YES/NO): NO